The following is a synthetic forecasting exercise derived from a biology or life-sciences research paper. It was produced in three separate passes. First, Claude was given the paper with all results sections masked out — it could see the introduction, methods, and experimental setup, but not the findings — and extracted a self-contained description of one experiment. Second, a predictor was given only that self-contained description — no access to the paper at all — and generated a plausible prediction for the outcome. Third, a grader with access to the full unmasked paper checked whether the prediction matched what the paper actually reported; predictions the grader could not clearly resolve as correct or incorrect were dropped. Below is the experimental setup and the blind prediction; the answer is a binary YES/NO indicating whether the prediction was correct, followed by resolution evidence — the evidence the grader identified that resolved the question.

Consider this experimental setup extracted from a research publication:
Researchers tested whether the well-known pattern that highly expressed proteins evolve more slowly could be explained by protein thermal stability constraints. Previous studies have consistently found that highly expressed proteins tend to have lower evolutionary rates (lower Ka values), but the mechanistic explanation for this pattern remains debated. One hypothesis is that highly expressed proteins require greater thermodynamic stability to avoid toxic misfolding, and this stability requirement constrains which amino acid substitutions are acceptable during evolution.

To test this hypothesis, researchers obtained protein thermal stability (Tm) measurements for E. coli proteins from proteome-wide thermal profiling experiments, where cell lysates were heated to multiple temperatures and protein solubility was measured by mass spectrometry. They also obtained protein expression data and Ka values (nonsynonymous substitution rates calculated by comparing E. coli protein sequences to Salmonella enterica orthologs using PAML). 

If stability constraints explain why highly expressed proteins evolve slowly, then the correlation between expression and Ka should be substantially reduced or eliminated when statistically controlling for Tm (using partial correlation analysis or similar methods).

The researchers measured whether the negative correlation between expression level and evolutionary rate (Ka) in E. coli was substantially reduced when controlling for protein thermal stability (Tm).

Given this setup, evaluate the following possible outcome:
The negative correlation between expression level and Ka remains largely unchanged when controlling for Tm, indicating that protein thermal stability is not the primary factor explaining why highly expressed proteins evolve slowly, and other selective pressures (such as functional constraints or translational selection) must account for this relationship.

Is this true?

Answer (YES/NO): YES